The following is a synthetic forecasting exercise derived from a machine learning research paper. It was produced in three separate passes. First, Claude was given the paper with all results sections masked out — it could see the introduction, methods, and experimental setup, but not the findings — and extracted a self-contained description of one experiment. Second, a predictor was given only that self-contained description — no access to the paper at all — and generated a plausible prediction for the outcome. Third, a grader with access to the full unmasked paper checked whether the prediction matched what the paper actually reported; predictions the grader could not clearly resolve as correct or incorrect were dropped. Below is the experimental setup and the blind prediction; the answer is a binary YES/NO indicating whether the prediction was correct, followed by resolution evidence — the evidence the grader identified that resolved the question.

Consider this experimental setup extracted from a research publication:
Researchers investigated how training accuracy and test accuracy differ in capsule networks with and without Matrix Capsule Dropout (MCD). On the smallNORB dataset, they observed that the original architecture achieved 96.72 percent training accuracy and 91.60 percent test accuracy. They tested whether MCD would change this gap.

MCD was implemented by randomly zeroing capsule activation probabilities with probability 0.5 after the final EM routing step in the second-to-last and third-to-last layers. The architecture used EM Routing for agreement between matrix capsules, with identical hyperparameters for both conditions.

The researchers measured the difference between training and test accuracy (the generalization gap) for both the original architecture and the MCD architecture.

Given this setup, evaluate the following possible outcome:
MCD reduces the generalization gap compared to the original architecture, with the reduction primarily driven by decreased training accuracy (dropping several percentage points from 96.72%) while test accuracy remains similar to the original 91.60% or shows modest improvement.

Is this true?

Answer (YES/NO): NO